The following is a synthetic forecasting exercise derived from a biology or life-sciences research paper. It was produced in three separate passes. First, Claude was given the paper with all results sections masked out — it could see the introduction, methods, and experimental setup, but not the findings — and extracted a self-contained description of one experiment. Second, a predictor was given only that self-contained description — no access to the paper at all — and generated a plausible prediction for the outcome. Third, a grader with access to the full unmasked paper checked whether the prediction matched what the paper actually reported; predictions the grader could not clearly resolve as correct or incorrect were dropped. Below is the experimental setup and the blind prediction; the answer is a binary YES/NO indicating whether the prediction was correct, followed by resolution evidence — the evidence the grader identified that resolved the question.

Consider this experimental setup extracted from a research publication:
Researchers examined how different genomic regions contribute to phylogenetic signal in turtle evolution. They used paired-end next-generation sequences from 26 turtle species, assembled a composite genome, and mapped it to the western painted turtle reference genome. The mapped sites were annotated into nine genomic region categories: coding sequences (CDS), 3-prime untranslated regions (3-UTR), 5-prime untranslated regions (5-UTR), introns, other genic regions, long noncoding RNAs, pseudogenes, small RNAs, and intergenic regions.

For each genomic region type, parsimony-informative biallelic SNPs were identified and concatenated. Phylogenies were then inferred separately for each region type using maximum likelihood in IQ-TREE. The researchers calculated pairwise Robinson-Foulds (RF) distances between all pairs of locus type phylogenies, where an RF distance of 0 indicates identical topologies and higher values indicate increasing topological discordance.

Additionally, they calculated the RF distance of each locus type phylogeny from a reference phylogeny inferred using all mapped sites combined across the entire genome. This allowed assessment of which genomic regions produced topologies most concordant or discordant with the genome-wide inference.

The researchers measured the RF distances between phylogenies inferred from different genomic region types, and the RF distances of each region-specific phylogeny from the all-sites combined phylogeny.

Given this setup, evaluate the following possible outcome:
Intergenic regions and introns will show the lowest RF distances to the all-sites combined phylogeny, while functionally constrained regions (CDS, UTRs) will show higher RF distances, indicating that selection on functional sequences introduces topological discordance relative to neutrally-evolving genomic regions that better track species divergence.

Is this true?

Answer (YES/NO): NO